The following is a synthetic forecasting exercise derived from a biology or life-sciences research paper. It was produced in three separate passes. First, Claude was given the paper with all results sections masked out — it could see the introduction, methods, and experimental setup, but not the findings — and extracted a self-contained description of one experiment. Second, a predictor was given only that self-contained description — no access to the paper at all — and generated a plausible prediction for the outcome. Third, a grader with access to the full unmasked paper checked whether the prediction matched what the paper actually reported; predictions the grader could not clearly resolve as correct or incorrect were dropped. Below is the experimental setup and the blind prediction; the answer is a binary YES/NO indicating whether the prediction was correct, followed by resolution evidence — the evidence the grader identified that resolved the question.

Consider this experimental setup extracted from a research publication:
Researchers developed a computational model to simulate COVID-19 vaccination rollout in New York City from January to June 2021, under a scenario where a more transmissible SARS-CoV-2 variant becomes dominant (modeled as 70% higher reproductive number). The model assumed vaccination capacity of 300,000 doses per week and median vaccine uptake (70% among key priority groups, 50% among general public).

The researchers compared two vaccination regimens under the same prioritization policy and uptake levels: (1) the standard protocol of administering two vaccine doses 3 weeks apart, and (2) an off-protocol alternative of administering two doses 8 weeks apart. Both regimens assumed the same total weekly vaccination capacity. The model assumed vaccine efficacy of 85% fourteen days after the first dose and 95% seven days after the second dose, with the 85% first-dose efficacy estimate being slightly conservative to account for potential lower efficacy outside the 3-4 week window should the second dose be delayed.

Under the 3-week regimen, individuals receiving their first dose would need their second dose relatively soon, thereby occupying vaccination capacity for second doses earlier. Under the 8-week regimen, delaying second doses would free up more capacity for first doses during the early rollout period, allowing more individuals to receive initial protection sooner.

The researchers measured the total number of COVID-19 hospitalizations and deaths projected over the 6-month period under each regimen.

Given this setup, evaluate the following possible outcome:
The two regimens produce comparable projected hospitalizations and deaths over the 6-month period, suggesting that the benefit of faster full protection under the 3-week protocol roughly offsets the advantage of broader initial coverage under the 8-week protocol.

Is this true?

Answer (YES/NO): NO